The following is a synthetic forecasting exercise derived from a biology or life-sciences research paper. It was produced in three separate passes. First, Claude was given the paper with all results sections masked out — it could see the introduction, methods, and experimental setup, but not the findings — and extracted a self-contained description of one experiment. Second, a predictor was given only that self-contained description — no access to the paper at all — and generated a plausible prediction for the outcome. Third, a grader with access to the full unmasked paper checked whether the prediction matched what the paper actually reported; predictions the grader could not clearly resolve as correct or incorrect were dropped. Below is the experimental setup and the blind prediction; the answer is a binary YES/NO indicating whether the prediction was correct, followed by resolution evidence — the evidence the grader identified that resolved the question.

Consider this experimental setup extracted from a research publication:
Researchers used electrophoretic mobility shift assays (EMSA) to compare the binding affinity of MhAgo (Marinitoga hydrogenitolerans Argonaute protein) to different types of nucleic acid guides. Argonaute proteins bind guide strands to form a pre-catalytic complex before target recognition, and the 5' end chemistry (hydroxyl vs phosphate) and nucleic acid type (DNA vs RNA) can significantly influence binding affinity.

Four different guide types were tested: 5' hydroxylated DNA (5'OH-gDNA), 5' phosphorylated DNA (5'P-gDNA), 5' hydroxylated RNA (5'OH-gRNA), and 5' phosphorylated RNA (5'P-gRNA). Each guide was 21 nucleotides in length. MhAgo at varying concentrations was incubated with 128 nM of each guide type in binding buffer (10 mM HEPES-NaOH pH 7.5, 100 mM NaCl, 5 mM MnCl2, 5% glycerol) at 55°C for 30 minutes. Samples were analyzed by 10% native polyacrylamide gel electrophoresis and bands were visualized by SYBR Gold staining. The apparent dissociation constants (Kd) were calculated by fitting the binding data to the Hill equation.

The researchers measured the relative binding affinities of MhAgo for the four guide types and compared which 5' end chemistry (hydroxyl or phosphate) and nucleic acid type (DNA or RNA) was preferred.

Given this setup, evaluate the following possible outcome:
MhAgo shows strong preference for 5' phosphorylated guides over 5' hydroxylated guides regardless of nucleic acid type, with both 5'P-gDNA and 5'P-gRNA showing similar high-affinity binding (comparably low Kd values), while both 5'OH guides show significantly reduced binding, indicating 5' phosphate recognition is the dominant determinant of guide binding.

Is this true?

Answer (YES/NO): NO